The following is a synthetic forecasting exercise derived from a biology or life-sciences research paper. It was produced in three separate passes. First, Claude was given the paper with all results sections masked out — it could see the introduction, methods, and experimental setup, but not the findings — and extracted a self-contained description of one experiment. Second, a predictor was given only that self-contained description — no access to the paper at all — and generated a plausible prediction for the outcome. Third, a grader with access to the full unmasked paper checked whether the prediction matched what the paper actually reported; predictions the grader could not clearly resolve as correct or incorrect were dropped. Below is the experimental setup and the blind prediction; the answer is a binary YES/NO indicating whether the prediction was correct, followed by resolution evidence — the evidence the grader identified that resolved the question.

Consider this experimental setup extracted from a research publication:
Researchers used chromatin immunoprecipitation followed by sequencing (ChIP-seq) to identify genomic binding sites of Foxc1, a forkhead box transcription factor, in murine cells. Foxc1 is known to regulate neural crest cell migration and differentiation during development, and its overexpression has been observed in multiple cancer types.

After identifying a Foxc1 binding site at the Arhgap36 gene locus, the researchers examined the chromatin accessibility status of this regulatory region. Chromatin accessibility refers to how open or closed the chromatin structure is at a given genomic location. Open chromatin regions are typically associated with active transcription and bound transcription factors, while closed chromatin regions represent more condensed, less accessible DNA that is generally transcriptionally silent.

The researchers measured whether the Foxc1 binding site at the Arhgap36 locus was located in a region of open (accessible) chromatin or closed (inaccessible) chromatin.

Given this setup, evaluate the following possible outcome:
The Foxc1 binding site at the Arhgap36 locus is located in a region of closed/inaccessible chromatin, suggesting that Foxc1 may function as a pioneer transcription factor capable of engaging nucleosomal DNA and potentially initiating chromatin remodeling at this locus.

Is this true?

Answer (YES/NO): YES